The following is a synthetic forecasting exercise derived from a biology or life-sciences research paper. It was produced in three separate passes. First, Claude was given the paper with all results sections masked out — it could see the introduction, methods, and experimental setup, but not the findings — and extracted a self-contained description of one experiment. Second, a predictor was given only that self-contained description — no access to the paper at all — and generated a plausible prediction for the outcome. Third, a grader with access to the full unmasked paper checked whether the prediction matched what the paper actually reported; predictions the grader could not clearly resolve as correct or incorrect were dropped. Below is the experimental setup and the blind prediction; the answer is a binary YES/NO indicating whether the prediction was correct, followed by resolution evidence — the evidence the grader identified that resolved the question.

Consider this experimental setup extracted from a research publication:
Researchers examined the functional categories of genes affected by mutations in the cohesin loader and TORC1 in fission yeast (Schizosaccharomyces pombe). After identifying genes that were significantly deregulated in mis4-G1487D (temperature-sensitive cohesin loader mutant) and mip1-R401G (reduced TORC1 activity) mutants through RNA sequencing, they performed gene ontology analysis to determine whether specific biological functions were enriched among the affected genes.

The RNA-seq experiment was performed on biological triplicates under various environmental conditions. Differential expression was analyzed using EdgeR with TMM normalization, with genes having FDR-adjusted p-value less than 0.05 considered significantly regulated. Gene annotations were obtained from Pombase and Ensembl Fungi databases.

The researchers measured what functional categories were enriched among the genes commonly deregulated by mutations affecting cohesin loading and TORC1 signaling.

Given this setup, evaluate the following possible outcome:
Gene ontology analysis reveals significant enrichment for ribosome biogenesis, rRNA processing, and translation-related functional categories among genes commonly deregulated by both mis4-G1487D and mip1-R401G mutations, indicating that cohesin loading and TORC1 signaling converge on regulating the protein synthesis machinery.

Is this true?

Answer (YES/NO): NO